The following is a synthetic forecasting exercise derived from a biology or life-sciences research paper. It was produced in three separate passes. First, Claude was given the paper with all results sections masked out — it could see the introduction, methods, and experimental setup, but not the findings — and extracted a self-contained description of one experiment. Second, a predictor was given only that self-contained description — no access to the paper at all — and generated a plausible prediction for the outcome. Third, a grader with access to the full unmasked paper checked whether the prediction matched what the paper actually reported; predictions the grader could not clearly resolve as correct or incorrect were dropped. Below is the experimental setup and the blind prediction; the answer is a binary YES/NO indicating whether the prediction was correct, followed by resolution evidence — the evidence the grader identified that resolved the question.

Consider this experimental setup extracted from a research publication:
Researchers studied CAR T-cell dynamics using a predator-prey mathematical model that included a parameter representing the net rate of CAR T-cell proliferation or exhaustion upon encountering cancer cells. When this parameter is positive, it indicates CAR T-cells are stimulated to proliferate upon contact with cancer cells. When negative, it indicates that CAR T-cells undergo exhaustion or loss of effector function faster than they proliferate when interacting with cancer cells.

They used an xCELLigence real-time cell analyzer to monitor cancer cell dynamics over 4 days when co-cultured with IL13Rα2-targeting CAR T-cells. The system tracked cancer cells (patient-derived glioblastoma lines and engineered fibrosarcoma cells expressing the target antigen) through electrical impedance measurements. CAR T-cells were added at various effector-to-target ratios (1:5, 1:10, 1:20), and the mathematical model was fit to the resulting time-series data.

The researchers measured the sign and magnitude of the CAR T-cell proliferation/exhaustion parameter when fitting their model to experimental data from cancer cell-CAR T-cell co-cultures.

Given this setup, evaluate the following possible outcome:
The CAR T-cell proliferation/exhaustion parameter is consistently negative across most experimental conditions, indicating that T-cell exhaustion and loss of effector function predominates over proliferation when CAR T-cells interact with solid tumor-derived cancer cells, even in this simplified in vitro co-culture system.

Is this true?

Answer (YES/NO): NO